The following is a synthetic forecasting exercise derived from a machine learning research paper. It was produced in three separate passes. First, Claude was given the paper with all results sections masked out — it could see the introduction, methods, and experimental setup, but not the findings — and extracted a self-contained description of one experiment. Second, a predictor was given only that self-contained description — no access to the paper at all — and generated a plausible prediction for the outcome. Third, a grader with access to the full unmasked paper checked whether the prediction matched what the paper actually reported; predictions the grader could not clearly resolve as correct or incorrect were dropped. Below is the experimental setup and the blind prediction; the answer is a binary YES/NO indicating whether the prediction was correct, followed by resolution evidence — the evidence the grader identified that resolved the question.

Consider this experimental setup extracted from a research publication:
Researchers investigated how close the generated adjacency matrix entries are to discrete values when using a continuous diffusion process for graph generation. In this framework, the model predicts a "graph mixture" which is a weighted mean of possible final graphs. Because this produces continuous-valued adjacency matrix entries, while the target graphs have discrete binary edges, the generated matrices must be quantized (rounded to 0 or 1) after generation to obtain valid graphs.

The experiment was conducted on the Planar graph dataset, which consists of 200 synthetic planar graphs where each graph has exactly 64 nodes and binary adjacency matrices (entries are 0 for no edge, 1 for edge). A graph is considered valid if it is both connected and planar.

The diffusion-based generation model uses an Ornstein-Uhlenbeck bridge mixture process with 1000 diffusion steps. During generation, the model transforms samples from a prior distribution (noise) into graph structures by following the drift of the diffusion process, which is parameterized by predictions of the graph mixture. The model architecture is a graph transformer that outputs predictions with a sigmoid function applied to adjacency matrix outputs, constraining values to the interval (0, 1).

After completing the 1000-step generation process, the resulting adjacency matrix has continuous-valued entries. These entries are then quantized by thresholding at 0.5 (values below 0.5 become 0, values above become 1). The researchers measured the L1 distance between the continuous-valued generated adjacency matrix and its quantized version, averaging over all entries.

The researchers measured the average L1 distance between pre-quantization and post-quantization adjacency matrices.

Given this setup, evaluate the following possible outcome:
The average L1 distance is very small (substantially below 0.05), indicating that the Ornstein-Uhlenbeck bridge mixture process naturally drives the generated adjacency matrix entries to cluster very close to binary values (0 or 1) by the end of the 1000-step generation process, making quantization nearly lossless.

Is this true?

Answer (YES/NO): YES